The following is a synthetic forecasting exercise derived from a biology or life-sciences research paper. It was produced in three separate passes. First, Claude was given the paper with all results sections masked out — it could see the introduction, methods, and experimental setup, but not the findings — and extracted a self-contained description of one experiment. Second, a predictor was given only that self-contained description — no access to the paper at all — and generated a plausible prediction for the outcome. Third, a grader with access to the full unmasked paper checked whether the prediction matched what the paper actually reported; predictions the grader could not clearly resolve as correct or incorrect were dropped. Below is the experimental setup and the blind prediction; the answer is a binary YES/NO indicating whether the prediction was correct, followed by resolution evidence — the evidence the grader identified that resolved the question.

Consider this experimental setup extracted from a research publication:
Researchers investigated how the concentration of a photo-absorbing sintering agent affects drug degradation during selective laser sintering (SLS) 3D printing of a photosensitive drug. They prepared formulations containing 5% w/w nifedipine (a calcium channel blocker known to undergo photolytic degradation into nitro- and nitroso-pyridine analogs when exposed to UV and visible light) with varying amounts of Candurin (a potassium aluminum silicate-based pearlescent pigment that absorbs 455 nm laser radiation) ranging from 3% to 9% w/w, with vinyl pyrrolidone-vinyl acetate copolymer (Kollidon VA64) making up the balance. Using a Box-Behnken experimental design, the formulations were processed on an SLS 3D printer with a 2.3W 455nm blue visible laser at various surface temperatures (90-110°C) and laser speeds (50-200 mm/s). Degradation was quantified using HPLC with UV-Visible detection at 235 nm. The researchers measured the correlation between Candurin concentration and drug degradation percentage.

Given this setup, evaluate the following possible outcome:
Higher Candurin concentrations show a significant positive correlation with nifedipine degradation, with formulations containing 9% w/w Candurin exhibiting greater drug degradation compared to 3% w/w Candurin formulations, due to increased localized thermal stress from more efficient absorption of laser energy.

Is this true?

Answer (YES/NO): NO